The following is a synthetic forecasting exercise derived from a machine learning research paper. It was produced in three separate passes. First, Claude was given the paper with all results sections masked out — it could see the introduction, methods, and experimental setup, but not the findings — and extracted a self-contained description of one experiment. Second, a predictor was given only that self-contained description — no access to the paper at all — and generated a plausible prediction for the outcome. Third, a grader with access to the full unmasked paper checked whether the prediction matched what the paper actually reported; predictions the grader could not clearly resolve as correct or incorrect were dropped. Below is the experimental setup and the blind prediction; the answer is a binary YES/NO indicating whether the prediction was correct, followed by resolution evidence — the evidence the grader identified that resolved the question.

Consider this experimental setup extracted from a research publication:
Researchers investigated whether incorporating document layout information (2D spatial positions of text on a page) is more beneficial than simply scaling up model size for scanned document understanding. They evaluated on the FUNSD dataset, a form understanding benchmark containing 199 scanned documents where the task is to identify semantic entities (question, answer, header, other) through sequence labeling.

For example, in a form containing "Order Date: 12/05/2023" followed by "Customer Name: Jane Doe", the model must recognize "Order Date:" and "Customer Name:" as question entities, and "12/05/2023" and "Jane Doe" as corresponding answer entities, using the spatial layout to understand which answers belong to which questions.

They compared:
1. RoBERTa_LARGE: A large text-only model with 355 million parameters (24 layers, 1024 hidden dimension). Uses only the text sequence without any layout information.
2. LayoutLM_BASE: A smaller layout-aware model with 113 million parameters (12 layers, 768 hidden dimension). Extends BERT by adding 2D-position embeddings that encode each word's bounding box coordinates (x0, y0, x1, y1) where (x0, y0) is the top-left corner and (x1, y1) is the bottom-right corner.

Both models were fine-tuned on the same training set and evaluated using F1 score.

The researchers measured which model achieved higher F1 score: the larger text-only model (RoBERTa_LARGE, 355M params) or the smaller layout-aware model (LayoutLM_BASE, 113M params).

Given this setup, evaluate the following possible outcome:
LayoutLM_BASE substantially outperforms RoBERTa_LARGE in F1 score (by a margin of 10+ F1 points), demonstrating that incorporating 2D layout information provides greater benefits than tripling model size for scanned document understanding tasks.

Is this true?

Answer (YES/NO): NO